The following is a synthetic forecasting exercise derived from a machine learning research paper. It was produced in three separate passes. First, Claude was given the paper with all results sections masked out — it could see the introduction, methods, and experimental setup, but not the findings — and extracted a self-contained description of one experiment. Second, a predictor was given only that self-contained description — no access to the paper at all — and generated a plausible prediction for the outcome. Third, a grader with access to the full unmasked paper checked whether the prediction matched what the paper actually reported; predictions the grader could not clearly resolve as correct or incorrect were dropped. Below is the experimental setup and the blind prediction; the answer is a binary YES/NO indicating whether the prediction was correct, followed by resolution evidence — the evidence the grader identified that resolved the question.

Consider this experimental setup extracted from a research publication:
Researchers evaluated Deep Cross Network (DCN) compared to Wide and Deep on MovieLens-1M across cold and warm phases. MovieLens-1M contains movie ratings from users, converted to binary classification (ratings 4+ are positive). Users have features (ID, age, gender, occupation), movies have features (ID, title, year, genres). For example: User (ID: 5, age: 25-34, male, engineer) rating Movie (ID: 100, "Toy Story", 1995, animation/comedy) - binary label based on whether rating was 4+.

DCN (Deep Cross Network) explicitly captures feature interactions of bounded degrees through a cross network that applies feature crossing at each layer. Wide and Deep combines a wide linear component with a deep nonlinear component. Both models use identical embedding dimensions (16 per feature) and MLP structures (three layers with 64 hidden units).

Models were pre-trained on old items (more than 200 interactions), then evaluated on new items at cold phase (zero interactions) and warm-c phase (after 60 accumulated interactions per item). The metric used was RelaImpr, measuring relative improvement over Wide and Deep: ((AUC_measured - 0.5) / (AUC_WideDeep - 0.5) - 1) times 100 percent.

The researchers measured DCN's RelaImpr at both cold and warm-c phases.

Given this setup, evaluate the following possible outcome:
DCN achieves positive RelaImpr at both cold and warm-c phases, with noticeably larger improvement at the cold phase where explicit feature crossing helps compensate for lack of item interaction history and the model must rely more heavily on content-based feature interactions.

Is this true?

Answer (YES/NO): NO